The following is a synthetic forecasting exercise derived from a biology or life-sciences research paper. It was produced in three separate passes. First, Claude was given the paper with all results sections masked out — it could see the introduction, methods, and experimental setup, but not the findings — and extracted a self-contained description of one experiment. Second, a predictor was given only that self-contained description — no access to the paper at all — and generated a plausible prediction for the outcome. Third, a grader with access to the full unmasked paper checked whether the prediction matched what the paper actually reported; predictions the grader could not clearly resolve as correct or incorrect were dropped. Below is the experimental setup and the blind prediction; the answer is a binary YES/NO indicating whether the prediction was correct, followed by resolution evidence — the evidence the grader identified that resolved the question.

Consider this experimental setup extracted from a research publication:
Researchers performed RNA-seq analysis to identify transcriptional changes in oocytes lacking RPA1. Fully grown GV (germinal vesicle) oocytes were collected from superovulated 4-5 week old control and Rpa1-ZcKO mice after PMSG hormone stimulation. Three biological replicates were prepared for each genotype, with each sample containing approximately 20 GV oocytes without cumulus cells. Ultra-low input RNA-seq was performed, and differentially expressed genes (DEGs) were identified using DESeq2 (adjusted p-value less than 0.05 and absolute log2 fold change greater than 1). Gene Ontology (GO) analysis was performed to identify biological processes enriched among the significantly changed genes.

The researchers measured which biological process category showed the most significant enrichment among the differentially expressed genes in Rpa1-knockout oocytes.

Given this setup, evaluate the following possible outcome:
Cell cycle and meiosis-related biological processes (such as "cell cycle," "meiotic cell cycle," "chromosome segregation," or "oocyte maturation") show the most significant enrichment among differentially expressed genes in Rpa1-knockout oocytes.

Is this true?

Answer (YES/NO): NO